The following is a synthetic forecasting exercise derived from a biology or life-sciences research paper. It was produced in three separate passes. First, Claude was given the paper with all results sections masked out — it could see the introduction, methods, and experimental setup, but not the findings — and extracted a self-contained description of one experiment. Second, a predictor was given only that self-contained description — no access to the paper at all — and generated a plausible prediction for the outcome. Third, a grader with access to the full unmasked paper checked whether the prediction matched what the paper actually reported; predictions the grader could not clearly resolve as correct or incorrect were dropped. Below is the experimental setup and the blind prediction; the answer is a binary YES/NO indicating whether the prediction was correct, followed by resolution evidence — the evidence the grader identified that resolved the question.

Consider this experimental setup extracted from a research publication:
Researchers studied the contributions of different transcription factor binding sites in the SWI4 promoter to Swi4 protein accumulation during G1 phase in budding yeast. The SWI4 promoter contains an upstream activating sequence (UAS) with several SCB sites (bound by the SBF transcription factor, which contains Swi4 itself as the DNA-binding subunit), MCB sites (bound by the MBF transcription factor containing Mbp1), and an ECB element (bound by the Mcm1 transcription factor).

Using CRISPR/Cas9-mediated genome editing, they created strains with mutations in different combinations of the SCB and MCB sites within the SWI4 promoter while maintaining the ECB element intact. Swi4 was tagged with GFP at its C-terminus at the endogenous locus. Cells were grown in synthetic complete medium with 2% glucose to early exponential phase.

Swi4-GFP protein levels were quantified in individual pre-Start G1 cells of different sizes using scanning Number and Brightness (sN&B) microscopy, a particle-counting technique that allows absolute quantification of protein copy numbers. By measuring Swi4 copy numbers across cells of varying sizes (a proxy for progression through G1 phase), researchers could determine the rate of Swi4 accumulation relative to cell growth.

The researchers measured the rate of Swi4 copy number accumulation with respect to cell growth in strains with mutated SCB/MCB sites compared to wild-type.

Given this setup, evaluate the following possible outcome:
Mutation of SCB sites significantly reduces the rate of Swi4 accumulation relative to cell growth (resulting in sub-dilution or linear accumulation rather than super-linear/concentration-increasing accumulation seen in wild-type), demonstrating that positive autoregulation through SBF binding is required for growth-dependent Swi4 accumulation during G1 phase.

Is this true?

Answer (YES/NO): NO